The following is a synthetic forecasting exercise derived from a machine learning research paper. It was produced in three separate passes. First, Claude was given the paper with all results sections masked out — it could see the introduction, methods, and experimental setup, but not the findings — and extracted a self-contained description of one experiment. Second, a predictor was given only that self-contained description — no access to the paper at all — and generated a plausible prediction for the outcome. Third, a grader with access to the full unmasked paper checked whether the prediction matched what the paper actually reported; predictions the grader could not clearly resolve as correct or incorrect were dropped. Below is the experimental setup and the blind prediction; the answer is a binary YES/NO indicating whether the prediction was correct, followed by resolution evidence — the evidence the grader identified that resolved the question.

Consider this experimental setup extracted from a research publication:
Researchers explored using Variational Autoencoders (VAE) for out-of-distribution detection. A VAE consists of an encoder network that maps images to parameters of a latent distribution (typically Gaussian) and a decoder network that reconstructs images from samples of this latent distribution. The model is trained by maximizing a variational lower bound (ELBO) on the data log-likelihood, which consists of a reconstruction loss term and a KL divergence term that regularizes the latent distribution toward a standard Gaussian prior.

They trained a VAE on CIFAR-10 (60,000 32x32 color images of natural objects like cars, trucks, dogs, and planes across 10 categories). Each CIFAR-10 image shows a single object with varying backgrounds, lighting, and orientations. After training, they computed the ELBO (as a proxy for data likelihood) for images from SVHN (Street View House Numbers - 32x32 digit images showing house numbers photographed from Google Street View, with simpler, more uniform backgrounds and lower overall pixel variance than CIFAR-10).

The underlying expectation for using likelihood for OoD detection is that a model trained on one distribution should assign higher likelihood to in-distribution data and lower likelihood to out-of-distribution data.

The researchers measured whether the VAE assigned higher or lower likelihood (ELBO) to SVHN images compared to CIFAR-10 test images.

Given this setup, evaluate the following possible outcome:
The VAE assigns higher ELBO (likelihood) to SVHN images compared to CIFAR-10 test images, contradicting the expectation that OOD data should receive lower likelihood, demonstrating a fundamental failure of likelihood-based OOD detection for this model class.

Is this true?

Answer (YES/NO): YES